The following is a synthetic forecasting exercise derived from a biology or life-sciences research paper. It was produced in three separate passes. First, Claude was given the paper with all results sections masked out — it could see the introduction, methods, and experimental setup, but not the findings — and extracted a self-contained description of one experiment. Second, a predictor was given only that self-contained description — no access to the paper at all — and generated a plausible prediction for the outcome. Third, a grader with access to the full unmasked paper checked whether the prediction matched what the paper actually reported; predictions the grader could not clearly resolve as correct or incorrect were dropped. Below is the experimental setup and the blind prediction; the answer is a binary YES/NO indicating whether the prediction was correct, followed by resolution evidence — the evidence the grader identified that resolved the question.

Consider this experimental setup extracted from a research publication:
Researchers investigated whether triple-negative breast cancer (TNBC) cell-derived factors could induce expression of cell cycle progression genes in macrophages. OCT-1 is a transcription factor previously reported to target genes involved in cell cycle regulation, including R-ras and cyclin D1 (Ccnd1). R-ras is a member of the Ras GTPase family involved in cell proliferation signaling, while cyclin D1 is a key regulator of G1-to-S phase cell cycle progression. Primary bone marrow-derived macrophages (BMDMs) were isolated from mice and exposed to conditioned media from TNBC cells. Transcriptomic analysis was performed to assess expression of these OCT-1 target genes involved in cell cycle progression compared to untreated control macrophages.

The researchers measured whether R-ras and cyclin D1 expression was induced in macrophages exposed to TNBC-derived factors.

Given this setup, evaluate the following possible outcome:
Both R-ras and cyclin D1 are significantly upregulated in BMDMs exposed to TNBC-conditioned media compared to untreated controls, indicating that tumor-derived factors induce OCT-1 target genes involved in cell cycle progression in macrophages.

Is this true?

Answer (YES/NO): YES